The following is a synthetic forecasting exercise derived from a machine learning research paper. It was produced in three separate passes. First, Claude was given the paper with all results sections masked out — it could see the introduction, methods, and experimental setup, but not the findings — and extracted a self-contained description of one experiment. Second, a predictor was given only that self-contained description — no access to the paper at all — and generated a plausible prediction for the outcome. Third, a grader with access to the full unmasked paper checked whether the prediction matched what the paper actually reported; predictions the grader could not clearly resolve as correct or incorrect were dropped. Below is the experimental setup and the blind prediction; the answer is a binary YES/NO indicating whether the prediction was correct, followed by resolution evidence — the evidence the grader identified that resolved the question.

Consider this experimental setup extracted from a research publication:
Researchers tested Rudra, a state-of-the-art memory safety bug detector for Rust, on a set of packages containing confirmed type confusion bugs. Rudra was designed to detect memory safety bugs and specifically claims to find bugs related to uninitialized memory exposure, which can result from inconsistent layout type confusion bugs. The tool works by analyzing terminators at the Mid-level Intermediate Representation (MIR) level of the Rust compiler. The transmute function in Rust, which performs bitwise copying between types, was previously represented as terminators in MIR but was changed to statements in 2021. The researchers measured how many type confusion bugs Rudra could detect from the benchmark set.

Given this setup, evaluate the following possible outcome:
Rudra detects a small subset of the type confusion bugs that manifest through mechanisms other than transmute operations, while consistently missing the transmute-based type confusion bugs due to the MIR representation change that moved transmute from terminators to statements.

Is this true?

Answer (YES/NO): NO